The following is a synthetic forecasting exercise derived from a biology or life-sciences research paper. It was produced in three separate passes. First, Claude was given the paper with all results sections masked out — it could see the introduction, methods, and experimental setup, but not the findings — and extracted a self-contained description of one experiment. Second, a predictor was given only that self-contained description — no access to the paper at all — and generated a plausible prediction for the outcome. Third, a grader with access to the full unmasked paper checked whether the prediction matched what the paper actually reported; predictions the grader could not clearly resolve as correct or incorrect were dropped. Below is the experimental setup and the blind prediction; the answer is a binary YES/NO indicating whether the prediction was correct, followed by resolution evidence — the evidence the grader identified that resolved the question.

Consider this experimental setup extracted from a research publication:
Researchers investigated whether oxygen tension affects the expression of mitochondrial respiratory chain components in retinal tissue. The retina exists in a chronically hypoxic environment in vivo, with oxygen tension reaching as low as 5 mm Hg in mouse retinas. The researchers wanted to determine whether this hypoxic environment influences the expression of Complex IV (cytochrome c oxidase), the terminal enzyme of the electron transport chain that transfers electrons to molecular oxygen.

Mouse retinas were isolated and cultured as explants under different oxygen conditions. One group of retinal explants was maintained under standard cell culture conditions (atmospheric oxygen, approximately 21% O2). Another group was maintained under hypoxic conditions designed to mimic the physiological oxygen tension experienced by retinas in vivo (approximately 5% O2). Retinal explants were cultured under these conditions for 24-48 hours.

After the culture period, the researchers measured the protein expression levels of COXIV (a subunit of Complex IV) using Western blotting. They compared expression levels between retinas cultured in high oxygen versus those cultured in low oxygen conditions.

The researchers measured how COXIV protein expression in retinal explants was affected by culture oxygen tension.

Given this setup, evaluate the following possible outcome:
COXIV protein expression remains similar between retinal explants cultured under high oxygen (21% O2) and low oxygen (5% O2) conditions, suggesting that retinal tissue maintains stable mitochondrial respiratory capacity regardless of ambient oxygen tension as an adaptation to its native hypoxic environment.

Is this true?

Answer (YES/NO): NO